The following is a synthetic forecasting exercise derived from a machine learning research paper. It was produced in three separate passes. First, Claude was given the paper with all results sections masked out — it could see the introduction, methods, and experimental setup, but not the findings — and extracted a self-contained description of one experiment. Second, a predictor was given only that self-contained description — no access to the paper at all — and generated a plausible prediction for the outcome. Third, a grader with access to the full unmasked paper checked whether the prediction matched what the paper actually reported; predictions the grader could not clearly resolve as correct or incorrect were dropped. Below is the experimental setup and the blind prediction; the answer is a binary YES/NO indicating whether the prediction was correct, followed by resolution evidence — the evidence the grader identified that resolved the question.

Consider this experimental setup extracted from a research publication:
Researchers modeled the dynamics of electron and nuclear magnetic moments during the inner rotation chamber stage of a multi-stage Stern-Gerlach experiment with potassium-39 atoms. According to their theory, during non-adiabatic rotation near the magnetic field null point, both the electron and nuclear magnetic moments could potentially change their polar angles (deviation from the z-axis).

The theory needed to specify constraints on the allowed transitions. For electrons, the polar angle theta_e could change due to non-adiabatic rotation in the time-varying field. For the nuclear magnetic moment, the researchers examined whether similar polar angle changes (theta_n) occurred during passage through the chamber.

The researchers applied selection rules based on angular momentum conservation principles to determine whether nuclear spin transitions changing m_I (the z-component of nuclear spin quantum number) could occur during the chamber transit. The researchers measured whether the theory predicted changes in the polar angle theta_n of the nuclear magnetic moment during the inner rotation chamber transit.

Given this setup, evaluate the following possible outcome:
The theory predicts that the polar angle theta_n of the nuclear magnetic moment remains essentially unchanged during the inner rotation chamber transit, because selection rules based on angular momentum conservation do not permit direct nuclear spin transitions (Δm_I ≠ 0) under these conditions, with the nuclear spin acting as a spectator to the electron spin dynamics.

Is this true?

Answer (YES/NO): YES